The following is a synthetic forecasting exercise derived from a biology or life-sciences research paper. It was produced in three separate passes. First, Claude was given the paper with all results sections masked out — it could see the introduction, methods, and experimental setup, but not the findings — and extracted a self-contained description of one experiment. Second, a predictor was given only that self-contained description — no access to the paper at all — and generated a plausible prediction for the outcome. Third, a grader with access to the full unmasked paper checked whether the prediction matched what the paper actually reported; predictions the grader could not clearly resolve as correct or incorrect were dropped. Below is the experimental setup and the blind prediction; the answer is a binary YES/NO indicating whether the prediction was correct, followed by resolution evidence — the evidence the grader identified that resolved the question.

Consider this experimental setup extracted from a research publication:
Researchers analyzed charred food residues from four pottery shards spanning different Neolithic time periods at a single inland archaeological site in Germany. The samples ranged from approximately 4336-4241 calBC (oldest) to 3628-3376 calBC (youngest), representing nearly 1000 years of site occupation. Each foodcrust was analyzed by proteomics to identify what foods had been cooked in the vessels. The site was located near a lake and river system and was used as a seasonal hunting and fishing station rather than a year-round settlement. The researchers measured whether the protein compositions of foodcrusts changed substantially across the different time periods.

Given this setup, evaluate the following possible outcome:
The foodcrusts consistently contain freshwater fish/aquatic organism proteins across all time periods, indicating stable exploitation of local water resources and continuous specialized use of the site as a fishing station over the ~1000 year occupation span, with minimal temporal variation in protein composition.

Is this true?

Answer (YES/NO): NO